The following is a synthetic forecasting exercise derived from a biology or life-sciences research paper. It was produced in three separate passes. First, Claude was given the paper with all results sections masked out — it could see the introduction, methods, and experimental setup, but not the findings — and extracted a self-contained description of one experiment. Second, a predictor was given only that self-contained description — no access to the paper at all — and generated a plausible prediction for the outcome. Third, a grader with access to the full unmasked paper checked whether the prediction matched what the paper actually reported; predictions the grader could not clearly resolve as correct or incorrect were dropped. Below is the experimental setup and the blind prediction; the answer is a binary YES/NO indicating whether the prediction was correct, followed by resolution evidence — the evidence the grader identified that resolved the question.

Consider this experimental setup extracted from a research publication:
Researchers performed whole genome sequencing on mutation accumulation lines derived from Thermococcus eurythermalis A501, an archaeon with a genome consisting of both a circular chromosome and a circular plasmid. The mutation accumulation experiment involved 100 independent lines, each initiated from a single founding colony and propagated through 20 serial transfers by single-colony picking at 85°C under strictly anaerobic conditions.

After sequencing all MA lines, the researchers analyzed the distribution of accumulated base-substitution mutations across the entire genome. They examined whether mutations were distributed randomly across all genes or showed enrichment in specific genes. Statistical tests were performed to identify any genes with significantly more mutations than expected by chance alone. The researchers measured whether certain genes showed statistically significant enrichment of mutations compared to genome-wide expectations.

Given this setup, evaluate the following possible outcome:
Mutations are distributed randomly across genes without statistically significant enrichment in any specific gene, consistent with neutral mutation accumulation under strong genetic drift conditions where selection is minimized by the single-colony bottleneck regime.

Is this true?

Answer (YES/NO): NO